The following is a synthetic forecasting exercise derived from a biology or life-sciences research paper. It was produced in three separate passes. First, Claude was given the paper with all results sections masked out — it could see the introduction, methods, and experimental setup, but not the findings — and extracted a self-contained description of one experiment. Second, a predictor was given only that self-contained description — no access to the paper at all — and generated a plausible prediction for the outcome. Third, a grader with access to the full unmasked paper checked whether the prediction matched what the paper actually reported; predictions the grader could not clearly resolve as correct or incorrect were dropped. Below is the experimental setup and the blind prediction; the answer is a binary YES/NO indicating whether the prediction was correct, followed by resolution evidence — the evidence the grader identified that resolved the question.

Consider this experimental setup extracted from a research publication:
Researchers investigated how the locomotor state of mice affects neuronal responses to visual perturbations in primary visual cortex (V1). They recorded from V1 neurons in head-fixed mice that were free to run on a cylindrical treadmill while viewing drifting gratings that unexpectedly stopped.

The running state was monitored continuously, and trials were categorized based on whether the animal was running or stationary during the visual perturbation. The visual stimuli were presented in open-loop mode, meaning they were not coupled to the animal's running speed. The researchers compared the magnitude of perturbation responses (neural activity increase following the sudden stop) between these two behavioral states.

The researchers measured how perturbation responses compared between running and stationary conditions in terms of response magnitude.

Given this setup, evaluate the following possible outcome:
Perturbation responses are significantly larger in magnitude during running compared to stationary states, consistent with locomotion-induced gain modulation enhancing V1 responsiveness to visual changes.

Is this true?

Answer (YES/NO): YES